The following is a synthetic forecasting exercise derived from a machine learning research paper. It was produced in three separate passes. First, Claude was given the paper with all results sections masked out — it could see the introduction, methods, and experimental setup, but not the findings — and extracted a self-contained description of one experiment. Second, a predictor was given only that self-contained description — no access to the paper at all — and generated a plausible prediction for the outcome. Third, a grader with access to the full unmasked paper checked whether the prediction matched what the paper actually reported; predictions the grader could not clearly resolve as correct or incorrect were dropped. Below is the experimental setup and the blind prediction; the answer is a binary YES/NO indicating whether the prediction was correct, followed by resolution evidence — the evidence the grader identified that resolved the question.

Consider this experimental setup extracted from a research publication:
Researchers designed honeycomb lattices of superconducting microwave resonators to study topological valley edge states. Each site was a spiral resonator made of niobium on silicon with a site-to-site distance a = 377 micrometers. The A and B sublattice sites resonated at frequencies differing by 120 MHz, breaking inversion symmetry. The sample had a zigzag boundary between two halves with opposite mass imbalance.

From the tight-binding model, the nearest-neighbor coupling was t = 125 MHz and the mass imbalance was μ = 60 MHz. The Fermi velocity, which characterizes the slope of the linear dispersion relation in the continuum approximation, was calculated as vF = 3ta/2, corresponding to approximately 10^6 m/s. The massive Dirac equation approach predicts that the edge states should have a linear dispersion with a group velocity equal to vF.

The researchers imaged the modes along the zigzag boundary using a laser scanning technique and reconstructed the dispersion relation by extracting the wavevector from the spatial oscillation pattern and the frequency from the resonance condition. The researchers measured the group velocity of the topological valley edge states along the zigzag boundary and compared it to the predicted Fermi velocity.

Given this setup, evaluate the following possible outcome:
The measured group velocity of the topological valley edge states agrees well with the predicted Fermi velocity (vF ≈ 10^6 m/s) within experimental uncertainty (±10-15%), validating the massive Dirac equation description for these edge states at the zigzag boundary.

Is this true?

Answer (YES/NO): NO